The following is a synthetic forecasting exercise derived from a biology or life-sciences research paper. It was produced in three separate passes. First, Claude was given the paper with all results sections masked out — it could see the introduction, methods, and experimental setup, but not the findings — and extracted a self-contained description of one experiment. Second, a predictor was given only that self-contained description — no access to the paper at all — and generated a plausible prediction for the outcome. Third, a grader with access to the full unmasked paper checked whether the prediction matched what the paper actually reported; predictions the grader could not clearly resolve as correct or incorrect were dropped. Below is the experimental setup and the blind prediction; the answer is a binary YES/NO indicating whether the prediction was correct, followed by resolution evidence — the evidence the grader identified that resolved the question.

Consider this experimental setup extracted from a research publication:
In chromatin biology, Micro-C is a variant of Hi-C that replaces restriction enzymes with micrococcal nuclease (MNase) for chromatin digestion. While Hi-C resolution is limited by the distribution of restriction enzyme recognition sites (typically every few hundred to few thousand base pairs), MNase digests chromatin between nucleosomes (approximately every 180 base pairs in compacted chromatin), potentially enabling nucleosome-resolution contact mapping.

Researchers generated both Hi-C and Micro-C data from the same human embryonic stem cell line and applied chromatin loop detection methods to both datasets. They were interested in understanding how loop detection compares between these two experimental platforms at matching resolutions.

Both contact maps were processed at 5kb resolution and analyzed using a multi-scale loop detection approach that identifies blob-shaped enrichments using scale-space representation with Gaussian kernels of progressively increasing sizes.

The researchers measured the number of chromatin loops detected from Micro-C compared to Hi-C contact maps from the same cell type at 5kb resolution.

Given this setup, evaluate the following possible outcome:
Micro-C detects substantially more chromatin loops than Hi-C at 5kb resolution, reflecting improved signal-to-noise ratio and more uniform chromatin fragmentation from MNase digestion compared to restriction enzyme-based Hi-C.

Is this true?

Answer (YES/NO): YES